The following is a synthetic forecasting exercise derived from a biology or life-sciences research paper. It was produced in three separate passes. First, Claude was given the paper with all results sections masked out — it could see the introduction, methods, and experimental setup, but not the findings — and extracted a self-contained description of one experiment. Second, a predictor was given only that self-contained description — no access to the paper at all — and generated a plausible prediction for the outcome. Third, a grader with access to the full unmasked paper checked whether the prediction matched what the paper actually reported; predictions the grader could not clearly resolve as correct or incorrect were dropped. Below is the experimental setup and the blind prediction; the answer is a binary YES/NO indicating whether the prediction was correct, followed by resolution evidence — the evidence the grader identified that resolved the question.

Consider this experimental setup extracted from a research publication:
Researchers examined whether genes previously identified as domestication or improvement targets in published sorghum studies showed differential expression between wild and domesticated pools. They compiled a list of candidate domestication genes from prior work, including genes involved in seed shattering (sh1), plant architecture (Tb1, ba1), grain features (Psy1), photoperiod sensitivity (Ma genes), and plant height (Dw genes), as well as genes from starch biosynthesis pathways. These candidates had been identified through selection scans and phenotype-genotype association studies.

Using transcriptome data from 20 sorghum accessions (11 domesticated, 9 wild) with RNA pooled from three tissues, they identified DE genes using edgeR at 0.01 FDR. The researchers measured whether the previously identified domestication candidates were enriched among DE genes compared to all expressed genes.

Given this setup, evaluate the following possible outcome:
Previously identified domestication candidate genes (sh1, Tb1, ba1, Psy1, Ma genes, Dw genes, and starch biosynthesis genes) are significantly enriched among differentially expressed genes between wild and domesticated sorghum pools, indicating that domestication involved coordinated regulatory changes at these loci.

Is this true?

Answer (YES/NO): NO